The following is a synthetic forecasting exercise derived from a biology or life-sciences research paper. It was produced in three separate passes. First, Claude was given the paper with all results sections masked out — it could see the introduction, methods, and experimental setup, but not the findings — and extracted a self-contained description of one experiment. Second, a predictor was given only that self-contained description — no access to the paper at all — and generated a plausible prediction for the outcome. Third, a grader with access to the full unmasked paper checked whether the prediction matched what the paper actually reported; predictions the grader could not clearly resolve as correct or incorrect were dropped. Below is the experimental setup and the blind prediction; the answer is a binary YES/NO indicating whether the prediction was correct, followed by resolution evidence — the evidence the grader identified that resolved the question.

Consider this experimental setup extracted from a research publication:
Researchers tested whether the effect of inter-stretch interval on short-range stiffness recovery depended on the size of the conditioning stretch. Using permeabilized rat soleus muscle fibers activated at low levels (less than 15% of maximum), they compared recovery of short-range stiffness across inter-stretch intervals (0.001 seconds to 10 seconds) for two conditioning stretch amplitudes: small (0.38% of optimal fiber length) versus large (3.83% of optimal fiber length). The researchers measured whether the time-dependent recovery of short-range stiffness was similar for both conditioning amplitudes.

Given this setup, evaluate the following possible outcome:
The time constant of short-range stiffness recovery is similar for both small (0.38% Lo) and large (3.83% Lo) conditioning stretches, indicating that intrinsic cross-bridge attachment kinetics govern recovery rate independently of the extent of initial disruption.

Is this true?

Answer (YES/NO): NO